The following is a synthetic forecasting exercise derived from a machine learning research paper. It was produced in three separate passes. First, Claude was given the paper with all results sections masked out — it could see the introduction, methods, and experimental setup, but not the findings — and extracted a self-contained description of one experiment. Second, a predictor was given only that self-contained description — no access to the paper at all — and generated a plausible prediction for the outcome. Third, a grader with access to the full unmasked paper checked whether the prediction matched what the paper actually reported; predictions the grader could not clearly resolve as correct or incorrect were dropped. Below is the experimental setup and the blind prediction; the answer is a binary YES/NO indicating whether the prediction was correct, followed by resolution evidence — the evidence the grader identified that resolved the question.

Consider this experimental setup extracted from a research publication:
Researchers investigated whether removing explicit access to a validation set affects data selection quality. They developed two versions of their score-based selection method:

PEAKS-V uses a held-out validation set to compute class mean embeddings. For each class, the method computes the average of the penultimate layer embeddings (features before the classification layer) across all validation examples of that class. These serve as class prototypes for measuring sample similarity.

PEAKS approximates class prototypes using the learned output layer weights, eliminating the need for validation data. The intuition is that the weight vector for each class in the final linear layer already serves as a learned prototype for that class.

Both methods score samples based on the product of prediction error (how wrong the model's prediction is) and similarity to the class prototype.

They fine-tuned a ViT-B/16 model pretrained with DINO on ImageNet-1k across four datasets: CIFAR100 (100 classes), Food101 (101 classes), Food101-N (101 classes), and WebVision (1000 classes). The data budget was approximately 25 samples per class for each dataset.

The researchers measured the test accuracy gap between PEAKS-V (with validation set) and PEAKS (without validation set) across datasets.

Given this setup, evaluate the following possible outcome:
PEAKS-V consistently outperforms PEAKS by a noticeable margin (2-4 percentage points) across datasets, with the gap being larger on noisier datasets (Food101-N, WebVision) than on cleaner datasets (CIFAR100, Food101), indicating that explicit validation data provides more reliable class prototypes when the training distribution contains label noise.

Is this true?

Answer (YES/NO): NO